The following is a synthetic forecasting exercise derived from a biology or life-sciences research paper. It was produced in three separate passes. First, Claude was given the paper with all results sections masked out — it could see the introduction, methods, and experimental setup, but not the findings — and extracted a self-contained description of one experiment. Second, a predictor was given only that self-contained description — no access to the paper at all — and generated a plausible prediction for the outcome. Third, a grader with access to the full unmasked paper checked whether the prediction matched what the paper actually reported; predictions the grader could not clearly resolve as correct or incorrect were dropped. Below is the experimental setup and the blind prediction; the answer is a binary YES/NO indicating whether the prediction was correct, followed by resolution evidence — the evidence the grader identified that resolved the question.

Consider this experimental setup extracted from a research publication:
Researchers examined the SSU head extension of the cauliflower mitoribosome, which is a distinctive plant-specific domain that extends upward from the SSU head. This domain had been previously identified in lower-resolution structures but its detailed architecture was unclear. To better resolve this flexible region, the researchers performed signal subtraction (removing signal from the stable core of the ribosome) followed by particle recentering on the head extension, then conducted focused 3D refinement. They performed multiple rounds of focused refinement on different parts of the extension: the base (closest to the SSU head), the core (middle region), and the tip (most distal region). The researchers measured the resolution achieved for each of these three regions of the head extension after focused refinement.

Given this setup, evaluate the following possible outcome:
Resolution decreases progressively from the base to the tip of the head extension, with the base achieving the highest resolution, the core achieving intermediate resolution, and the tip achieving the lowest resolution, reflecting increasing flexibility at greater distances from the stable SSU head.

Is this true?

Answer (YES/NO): YES